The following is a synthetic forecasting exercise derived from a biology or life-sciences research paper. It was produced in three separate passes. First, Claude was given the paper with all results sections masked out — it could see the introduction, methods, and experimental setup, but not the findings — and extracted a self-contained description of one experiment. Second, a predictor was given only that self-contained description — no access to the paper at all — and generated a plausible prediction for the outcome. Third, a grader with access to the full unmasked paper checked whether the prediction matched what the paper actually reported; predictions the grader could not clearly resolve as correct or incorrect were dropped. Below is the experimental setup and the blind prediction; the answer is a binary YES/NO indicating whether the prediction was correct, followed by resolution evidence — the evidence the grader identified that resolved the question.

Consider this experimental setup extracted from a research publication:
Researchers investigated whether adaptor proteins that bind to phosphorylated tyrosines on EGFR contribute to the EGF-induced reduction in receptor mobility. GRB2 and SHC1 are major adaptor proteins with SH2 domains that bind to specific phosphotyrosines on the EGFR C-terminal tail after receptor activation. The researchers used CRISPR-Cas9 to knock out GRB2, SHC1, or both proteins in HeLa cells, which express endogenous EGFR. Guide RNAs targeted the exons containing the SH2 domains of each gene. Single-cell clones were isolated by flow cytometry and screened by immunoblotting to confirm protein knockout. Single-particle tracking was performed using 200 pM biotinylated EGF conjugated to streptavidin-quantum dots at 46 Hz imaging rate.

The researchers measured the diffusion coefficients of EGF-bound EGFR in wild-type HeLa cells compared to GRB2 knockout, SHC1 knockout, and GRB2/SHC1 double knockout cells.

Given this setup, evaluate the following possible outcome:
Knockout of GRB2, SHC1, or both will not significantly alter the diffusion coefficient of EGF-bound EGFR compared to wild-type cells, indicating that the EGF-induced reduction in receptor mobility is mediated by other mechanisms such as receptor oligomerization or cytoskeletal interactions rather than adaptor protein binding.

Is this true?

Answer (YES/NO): YES